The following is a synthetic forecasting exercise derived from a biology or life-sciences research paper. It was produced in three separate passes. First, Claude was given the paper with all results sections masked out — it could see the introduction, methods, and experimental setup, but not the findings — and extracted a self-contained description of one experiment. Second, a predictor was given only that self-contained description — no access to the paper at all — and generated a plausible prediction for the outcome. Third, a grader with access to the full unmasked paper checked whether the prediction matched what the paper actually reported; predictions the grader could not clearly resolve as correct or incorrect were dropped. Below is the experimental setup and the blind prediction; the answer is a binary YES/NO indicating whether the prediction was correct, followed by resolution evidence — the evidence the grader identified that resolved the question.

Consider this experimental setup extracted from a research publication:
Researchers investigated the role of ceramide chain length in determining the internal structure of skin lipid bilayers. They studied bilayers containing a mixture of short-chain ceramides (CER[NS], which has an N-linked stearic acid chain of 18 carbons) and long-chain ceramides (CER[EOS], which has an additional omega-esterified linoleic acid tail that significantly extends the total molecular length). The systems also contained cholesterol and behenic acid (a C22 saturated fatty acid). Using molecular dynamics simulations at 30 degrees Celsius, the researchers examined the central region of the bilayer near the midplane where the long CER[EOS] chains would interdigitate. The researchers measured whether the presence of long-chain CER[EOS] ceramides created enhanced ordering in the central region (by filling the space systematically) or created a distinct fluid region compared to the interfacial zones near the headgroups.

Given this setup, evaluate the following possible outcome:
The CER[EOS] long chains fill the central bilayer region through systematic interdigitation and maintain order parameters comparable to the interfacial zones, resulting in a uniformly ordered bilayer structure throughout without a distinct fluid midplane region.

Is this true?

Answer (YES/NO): NO